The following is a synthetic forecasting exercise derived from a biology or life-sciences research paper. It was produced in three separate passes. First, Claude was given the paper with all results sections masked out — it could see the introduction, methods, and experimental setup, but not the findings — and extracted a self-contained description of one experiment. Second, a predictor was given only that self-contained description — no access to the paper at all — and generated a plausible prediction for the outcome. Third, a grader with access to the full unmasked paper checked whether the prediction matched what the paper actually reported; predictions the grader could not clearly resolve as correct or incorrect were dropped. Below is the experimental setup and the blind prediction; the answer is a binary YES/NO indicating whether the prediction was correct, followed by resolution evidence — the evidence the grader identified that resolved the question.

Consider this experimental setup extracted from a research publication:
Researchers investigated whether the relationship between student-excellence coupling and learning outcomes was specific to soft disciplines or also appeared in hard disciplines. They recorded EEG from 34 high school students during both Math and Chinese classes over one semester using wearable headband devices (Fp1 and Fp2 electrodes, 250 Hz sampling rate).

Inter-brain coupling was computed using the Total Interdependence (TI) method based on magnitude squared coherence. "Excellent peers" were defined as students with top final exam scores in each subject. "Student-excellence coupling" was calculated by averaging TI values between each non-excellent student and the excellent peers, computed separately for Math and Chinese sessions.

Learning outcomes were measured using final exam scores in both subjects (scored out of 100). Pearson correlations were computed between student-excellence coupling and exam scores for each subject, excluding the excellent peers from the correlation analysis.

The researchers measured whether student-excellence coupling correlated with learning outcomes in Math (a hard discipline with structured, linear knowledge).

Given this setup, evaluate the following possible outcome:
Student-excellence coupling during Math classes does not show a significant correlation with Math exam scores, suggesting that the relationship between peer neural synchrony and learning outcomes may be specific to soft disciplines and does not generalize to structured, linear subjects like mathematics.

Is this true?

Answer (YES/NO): YES